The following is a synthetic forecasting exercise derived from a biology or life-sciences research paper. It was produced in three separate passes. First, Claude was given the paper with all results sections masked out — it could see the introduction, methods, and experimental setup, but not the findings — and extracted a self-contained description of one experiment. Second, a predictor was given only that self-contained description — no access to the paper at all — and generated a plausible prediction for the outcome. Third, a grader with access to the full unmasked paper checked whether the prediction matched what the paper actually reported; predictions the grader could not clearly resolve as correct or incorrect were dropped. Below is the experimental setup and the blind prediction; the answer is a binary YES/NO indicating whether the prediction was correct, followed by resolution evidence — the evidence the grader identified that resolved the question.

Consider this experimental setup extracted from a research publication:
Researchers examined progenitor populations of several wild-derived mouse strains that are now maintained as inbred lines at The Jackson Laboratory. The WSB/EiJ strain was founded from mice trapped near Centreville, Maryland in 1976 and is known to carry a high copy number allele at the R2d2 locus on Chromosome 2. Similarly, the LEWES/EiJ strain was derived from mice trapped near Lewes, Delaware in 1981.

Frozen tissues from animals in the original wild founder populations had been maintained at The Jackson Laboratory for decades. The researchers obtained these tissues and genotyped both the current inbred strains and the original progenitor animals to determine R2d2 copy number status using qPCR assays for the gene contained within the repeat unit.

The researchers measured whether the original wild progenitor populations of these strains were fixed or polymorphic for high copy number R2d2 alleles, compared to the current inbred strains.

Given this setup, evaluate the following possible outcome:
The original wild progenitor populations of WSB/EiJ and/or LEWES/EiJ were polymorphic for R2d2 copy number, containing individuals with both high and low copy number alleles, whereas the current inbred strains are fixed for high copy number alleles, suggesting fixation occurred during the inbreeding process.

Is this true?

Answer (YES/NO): NO